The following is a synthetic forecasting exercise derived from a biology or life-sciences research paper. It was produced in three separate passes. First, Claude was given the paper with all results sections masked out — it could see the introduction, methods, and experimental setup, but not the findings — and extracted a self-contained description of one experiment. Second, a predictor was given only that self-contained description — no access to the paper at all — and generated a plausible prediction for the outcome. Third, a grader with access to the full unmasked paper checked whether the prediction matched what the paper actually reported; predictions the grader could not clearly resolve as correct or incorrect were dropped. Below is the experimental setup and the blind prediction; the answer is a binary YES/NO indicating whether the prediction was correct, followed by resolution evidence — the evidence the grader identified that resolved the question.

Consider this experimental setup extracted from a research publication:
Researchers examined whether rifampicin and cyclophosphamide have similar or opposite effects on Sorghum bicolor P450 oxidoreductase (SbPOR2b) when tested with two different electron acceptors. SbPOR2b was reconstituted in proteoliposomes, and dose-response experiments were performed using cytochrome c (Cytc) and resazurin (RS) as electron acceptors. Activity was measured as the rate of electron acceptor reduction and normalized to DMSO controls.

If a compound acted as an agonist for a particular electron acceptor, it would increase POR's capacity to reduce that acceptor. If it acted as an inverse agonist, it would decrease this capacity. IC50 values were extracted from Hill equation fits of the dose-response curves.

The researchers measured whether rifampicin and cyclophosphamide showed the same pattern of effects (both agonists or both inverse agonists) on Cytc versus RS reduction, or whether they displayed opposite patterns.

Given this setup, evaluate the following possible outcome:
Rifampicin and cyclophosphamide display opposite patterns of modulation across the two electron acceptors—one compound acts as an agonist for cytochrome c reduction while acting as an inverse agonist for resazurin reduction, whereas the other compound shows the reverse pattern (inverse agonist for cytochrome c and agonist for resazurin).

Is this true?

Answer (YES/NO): YES